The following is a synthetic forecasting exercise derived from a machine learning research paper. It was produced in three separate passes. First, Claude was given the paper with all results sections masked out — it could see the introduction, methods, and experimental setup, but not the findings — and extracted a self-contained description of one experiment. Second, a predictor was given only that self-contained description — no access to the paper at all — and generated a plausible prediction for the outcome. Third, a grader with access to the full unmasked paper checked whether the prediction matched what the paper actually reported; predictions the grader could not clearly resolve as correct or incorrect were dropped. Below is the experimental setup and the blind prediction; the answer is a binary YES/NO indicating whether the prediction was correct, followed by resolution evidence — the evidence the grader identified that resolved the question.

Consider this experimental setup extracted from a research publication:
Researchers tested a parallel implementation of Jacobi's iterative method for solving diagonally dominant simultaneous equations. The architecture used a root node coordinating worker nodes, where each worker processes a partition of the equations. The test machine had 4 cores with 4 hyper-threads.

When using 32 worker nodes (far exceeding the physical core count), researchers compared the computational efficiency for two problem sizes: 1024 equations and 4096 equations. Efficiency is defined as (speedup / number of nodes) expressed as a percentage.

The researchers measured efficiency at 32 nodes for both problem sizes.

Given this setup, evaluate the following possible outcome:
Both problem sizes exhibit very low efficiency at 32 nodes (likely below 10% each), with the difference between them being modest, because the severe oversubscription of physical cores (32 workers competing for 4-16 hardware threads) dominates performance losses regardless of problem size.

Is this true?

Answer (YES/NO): YES